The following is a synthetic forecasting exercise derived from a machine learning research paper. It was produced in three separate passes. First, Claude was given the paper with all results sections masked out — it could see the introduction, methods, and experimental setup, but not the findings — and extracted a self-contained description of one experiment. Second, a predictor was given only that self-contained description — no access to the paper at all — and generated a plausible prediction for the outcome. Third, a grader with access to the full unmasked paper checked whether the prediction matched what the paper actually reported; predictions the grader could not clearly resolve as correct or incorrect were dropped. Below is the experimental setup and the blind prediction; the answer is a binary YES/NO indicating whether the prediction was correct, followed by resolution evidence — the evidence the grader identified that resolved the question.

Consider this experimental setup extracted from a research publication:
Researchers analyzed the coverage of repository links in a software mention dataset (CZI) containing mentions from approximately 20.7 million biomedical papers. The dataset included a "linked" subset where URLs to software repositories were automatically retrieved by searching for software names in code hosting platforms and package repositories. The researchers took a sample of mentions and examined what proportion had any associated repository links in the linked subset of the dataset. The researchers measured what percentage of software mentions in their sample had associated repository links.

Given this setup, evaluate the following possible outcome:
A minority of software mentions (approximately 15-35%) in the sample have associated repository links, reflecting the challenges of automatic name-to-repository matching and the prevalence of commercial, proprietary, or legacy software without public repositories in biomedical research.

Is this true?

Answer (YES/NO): YES